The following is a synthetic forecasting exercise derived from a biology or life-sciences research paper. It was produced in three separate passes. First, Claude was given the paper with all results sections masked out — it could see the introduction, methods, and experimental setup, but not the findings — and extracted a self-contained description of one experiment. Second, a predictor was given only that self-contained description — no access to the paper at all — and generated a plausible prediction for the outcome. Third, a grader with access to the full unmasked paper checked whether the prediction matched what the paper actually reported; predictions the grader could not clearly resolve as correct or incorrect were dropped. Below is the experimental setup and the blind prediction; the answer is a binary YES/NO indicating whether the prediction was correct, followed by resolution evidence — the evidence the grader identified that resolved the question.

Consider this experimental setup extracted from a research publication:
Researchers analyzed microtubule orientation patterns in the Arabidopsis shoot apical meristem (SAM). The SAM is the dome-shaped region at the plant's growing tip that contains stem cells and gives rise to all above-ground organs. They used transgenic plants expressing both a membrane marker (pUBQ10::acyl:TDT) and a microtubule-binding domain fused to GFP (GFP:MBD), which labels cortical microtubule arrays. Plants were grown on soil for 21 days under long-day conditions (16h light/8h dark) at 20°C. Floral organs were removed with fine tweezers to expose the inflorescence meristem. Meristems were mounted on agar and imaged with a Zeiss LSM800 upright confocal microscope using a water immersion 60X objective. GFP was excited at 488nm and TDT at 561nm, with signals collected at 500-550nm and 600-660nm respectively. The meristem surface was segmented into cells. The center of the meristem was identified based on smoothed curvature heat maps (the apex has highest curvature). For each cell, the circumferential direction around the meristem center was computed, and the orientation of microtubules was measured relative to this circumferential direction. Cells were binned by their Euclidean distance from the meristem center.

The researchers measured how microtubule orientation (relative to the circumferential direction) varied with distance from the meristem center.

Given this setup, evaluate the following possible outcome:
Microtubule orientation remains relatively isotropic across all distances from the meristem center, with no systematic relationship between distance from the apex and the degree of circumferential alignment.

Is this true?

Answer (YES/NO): NO